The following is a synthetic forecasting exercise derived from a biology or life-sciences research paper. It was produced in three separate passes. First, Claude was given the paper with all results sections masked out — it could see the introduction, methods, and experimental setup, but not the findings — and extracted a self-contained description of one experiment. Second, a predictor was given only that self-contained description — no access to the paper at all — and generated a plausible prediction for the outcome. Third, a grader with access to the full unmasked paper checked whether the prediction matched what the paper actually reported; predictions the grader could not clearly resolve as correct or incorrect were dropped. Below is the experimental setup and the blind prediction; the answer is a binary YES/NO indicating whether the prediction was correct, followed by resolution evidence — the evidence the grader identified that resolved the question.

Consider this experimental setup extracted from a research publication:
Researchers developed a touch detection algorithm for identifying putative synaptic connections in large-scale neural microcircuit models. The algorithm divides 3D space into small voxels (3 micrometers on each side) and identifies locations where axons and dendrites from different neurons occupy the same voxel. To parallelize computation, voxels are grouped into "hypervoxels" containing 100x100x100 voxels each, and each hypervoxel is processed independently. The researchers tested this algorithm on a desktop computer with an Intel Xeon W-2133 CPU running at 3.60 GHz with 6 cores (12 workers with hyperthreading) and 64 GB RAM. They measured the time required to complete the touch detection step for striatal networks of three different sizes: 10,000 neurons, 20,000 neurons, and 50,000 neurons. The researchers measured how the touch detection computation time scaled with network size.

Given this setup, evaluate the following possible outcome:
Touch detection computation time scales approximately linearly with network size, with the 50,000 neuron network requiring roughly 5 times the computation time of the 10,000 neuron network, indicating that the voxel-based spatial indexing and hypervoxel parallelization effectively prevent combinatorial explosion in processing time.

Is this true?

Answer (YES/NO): YES